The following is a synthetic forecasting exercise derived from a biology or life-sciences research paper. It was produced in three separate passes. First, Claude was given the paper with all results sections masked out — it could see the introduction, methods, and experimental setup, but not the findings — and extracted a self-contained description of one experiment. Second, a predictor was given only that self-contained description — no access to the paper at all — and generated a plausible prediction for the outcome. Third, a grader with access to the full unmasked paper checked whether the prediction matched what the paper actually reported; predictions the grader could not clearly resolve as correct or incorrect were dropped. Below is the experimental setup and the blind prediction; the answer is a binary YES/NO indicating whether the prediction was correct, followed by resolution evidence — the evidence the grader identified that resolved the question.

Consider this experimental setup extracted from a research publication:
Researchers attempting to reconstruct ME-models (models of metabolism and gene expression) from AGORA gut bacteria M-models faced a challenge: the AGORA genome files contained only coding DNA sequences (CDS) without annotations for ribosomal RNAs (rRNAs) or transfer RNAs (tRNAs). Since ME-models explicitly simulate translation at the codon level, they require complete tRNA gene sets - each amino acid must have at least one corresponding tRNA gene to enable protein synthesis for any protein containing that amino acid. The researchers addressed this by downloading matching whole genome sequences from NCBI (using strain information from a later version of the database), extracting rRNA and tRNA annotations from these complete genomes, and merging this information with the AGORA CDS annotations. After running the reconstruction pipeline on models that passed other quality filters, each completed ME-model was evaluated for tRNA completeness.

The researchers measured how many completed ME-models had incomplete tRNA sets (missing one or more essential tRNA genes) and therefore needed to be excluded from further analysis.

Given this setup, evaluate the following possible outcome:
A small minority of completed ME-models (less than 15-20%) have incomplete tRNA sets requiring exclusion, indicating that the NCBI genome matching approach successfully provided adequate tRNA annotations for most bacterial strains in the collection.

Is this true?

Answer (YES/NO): YES